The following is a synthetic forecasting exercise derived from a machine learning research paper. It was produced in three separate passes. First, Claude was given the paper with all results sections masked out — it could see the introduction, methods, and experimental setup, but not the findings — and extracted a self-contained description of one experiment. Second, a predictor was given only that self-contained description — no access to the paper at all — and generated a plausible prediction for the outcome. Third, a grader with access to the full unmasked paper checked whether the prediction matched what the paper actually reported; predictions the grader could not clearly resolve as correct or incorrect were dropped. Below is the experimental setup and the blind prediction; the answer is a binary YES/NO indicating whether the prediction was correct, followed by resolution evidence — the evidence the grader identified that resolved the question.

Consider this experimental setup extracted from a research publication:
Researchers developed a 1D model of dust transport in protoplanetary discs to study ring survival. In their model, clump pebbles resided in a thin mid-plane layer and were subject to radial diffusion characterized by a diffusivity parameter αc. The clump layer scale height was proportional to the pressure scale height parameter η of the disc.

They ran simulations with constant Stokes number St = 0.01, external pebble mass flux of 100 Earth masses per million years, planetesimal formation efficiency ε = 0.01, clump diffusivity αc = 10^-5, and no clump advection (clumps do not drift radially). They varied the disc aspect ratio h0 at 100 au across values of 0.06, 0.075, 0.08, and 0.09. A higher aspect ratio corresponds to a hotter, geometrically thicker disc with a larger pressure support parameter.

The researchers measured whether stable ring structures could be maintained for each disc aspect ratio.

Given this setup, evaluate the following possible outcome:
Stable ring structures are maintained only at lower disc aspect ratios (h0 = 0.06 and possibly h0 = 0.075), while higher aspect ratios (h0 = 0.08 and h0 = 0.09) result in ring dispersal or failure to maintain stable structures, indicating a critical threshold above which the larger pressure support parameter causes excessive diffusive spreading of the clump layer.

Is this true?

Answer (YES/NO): NO